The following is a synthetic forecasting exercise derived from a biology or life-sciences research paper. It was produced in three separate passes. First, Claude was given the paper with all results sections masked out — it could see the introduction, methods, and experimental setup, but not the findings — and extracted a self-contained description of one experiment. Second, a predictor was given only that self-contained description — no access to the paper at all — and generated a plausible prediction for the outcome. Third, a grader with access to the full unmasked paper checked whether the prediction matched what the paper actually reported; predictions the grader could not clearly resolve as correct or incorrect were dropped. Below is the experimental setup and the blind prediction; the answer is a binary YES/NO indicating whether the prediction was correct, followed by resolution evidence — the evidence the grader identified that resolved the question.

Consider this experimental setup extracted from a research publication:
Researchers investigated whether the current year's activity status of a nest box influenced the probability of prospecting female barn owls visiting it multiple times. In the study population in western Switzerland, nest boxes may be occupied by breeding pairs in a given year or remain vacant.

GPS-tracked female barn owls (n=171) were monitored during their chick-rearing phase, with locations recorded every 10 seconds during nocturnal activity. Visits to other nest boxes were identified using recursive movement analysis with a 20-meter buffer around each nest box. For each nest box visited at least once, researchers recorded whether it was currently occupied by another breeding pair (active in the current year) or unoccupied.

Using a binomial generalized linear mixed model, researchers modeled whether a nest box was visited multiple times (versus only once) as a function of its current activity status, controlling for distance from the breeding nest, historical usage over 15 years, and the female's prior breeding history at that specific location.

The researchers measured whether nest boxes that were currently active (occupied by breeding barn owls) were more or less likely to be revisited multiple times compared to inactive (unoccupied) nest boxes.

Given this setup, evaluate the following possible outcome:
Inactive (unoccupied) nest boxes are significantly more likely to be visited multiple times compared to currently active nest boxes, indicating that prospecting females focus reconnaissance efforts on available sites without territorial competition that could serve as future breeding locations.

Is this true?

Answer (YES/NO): NO